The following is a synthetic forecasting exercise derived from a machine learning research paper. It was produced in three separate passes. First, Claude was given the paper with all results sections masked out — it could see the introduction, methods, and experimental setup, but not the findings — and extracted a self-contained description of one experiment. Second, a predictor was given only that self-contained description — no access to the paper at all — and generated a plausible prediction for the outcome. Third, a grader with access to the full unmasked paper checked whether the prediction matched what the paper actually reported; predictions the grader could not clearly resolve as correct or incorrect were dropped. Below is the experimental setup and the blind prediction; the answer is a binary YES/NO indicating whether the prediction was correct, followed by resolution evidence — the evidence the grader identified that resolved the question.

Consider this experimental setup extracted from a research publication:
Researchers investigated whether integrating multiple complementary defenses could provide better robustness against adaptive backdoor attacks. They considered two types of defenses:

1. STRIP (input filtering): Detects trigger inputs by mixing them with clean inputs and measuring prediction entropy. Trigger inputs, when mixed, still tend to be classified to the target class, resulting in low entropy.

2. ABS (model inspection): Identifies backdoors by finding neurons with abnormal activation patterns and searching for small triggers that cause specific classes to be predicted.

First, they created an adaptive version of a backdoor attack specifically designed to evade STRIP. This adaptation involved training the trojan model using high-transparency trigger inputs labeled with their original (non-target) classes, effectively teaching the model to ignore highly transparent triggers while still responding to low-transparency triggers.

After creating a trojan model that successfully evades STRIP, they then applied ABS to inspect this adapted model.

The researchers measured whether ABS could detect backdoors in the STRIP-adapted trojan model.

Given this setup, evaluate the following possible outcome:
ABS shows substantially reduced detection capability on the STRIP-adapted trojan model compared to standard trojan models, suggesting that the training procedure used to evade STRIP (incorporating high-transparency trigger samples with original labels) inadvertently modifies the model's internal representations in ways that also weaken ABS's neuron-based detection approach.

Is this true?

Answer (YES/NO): NO